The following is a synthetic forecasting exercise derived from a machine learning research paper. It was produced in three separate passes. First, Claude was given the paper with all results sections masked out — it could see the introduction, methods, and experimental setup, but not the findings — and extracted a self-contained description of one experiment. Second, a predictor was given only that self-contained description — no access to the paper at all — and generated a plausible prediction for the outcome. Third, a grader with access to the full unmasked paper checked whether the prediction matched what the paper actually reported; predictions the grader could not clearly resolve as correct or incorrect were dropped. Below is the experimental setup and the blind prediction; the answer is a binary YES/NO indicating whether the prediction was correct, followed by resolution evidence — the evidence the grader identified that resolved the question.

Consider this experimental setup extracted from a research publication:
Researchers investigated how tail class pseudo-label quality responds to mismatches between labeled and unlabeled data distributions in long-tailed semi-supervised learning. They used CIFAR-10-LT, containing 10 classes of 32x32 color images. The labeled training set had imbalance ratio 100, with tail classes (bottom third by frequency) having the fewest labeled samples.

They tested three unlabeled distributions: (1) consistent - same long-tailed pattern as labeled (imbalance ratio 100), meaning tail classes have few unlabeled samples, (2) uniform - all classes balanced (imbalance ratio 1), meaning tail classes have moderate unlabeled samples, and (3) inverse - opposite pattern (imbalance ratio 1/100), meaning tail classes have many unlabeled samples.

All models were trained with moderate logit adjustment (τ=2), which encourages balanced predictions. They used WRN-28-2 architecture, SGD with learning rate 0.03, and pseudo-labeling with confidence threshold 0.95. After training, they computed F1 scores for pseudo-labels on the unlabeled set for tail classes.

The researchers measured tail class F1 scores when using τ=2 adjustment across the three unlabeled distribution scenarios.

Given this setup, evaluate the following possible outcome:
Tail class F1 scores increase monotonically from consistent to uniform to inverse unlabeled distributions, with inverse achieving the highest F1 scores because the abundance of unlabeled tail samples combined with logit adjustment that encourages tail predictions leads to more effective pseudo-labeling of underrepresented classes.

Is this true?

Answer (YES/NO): YES